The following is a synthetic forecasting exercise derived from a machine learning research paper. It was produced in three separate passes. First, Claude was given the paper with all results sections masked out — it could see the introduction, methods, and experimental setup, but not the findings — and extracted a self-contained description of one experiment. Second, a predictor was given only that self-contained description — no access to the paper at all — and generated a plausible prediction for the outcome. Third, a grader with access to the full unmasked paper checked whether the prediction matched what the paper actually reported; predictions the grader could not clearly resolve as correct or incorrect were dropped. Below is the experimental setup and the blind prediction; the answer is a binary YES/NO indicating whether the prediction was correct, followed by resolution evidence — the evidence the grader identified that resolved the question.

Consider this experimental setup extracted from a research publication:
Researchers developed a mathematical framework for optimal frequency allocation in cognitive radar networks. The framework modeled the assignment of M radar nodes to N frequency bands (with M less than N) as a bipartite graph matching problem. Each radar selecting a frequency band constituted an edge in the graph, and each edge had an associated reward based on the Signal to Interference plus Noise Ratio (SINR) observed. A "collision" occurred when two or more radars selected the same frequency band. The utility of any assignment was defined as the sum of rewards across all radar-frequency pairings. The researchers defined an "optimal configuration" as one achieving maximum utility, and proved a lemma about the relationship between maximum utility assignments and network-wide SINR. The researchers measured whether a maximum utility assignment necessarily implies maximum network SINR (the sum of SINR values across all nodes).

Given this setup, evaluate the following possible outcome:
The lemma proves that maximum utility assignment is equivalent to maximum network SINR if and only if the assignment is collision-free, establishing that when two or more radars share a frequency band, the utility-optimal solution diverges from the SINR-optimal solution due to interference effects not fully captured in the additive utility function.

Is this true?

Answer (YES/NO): NO